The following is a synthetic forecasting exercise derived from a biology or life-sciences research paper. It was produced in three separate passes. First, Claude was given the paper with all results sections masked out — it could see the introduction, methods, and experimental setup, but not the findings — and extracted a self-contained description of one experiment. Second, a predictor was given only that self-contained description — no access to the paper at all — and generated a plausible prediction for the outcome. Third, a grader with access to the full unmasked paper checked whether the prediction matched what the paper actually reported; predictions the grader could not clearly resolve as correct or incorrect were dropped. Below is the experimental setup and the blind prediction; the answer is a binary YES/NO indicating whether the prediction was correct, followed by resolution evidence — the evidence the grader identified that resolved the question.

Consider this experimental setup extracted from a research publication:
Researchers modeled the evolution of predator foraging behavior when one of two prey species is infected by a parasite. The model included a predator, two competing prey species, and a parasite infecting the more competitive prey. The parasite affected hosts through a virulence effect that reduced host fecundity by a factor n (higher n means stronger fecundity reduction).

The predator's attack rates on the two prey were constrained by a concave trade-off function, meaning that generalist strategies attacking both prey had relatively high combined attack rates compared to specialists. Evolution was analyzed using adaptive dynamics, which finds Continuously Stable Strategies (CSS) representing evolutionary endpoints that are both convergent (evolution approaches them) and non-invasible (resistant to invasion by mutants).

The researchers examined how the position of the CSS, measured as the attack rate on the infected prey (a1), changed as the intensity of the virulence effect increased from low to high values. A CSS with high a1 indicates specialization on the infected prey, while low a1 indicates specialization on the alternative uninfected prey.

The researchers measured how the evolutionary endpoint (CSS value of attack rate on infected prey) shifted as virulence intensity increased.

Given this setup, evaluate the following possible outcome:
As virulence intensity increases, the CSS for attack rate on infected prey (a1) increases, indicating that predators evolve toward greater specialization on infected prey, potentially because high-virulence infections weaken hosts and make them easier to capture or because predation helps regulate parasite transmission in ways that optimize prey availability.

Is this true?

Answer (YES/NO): NO